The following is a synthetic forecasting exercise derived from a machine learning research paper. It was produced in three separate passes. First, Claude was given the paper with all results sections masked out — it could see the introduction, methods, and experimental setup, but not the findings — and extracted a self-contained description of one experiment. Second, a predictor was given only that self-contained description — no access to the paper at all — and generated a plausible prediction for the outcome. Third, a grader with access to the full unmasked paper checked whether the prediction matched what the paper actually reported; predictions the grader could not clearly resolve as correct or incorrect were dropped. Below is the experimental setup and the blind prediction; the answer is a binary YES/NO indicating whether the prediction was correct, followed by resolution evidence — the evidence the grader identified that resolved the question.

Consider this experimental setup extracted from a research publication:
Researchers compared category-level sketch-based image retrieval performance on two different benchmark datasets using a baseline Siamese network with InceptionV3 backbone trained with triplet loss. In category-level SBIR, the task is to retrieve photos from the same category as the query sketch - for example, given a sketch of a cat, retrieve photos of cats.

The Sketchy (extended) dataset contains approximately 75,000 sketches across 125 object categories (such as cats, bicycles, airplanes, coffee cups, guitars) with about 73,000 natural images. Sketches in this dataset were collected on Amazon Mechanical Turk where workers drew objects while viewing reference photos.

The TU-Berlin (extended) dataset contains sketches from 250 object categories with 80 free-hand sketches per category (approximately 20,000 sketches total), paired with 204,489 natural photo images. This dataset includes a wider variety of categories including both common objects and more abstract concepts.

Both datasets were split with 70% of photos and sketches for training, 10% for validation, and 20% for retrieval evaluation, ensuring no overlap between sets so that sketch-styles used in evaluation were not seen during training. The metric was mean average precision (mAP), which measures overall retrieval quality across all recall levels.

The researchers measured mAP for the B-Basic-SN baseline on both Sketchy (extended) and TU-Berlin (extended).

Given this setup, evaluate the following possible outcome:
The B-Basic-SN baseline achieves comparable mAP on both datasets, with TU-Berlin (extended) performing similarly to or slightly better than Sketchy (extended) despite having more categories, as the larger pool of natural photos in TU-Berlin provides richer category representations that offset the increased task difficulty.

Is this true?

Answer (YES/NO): NO